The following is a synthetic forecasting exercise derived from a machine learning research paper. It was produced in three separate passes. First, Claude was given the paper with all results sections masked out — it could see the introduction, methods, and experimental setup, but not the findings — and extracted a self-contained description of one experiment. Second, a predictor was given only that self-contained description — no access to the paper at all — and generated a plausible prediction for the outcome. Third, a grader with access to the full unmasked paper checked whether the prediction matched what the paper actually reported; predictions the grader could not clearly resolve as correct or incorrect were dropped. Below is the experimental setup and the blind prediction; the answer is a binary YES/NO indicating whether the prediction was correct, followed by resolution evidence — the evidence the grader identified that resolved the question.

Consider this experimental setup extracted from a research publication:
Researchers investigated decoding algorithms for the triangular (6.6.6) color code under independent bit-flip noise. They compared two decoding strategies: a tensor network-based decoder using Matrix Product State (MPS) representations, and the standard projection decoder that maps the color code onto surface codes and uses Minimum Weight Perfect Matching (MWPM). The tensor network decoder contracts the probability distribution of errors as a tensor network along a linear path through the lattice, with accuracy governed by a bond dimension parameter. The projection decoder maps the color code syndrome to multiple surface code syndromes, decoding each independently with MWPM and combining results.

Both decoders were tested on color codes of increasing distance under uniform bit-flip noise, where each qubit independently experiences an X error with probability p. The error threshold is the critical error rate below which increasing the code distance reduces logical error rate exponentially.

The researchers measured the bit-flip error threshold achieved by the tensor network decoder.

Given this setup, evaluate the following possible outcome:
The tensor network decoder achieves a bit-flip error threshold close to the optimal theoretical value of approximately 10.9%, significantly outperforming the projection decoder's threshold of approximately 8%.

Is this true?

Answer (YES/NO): YES